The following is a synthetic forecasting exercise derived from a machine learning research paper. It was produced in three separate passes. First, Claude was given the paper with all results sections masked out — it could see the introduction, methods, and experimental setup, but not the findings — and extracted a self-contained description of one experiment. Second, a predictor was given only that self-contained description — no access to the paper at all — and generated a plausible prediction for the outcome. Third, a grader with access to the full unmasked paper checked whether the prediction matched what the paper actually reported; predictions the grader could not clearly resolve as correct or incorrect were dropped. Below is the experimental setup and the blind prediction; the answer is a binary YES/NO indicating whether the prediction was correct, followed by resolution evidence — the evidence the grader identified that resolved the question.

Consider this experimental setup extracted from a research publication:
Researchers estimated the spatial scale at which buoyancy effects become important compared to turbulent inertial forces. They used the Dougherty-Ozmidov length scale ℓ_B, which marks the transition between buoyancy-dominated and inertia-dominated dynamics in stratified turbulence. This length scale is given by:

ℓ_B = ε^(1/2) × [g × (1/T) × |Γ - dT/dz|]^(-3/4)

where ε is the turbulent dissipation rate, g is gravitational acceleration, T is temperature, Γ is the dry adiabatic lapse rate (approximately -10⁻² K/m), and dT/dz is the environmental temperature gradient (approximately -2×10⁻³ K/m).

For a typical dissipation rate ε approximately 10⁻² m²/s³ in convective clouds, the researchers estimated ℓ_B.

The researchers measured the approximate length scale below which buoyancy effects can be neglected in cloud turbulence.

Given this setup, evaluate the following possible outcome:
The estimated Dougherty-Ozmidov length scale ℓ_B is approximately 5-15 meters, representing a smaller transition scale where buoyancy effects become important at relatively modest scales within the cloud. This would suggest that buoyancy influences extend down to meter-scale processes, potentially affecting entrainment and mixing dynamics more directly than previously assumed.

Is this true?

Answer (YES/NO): NO